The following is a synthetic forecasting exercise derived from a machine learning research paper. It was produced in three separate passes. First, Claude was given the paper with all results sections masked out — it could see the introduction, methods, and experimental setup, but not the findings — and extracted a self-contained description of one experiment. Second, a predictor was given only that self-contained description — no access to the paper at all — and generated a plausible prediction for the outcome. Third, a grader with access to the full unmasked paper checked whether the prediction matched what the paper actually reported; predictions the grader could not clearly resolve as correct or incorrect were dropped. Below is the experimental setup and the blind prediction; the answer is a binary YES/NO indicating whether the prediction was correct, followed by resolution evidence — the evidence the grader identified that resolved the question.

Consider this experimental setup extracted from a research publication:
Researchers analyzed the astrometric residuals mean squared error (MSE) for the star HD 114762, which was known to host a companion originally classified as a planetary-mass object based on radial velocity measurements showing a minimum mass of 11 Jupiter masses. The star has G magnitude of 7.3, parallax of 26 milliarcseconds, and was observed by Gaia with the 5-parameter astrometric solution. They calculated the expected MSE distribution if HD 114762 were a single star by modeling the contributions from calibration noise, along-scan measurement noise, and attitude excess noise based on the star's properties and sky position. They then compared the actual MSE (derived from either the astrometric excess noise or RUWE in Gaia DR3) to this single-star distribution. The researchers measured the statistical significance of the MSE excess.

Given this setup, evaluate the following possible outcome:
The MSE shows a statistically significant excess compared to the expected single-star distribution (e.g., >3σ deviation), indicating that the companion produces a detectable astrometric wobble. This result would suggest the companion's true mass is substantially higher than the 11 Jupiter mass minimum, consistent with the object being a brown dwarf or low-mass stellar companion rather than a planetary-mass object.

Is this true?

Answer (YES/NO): YES